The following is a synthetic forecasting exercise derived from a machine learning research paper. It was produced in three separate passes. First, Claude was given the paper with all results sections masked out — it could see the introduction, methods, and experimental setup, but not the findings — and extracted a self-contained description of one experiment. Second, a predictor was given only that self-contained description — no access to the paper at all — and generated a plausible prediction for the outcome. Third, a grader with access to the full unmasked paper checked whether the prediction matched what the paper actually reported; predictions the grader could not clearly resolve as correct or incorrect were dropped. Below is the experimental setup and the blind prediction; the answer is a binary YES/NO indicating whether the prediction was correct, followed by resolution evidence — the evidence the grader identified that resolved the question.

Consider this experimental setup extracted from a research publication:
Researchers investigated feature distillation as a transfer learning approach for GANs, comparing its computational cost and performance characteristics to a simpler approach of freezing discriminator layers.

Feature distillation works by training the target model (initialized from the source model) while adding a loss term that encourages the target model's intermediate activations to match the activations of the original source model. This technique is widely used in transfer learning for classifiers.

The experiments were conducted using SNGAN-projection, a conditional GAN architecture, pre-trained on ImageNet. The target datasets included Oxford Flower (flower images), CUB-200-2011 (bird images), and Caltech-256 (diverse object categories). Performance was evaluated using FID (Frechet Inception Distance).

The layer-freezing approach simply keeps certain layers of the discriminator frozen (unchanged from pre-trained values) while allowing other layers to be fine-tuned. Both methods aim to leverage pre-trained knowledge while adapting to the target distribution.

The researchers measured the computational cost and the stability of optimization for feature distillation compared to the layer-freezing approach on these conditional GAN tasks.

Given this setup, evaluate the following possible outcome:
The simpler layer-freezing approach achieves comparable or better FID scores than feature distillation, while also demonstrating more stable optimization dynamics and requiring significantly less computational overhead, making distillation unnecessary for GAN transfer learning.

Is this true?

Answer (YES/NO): NO